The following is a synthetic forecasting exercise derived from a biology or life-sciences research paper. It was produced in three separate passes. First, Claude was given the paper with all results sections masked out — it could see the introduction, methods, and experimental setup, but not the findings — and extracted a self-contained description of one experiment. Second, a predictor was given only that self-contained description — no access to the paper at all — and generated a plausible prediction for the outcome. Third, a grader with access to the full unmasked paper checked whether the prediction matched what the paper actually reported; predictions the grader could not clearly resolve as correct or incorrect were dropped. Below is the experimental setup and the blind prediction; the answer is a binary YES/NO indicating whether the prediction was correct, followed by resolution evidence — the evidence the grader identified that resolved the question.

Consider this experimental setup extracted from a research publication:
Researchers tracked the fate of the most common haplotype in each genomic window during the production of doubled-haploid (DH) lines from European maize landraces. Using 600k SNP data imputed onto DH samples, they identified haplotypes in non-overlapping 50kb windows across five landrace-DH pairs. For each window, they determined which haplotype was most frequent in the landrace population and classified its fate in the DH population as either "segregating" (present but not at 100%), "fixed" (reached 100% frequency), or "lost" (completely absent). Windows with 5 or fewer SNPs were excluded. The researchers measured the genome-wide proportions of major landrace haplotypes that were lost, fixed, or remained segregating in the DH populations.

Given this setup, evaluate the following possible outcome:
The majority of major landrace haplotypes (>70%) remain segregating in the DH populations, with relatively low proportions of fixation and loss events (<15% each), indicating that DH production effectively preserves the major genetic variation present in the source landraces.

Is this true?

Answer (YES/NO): NO